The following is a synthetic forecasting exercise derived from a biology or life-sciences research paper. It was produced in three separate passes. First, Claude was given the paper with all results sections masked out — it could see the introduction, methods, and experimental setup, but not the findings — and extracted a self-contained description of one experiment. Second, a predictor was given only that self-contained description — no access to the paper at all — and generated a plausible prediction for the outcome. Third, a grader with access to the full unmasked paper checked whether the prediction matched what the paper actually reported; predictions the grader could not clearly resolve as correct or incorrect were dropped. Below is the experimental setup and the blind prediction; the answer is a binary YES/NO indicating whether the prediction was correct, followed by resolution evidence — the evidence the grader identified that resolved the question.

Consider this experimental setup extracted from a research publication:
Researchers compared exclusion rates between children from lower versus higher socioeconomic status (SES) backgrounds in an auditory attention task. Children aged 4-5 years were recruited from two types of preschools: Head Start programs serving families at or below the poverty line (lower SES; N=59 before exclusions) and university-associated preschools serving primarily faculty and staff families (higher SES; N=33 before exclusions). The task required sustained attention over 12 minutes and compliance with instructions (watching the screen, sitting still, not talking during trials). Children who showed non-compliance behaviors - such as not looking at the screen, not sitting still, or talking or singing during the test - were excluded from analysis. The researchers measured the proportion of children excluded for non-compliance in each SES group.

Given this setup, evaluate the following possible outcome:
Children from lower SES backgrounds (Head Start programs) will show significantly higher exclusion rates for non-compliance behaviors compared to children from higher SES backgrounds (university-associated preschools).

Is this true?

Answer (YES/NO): YES